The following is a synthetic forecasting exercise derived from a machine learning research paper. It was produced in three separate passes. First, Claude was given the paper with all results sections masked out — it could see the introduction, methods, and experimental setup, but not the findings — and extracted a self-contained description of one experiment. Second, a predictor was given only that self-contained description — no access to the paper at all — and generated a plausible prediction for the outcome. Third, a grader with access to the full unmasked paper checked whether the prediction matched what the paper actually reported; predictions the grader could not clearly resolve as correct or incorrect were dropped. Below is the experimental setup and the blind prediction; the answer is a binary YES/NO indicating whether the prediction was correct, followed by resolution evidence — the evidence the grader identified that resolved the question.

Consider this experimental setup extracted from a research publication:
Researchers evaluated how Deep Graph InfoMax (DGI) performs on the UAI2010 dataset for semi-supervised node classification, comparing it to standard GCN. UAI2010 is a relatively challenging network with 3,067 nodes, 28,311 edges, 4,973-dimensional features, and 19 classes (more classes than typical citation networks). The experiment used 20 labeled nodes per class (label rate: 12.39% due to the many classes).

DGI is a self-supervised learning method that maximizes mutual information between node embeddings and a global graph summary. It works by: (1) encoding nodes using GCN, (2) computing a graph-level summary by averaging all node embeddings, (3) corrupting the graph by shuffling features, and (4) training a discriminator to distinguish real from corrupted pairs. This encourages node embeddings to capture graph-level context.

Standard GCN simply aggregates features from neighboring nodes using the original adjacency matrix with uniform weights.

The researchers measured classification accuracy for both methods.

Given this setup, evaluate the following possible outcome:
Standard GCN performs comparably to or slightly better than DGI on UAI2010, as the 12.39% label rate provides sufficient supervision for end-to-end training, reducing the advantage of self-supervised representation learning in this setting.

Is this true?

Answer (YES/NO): NO